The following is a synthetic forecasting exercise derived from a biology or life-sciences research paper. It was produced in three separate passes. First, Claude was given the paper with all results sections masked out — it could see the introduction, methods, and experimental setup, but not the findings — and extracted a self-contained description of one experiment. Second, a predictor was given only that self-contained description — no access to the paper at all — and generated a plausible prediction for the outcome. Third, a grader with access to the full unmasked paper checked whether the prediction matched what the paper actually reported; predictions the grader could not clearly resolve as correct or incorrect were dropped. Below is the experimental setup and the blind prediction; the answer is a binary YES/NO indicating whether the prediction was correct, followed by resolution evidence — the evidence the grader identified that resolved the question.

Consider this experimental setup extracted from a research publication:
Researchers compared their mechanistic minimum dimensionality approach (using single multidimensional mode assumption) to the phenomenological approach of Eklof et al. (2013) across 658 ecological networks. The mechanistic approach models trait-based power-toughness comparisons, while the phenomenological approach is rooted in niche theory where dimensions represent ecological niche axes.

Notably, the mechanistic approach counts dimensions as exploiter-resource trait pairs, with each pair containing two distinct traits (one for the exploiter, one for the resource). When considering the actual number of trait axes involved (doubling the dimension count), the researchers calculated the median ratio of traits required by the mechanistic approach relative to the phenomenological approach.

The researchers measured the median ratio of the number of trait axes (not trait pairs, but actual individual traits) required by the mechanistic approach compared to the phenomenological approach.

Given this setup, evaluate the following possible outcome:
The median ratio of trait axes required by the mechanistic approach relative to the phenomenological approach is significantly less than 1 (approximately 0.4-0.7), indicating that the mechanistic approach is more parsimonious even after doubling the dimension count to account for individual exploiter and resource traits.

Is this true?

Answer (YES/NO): NO